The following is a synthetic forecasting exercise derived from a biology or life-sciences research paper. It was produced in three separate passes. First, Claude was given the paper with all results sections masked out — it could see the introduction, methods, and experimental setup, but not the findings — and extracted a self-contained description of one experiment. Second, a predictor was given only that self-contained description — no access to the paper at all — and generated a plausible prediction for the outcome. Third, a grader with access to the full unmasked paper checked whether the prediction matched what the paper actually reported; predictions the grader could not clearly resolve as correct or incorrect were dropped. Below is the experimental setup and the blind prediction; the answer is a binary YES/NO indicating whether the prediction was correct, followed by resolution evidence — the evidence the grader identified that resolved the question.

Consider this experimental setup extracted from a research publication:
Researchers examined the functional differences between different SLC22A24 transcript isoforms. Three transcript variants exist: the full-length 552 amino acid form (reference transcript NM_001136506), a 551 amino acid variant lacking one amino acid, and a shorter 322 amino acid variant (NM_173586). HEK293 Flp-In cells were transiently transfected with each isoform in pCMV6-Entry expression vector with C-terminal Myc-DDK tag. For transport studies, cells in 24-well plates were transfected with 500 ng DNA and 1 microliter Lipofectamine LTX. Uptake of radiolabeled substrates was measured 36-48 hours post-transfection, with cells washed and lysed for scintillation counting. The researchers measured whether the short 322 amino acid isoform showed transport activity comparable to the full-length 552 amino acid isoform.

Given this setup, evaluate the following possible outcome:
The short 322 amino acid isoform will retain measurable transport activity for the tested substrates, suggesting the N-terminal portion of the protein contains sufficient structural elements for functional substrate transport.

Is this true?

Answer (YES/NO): NO